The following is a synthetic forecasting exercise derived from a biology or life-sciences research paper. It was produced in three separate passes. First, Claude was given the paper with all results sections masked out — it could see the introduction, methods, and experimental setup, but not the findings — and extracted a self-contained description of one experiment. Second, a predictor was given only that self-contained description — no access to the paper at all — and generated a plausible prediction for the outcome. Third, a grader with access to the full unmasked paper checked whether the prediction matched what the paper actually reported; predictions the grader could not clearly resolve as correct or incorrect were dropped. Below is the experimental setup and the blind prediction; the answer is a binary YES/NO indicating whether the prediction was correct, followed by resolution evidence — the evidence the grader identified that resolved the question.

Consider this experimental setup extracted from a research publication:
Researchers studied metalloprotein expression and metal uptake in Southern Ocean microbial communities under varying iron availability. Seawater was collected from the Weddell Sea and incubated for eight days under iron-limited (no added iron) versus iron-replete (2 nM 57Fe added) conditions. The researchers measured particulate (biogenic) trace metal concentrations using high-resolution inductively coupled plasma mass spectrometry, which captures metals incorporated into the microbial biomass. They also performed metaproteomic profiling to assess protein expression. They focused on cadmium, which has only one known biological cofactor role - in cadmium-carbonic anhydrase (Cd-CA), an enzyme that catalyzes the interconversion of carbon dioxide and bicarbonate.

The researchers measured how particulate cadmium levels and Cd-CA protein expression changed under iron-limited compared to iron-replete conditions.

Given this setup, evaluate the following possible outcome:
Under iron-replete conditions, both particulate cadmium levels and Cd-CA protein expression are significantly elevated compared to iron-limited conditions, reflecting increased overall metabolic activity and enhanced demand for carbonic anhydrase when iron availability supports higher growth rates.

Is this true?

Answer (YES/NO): NO